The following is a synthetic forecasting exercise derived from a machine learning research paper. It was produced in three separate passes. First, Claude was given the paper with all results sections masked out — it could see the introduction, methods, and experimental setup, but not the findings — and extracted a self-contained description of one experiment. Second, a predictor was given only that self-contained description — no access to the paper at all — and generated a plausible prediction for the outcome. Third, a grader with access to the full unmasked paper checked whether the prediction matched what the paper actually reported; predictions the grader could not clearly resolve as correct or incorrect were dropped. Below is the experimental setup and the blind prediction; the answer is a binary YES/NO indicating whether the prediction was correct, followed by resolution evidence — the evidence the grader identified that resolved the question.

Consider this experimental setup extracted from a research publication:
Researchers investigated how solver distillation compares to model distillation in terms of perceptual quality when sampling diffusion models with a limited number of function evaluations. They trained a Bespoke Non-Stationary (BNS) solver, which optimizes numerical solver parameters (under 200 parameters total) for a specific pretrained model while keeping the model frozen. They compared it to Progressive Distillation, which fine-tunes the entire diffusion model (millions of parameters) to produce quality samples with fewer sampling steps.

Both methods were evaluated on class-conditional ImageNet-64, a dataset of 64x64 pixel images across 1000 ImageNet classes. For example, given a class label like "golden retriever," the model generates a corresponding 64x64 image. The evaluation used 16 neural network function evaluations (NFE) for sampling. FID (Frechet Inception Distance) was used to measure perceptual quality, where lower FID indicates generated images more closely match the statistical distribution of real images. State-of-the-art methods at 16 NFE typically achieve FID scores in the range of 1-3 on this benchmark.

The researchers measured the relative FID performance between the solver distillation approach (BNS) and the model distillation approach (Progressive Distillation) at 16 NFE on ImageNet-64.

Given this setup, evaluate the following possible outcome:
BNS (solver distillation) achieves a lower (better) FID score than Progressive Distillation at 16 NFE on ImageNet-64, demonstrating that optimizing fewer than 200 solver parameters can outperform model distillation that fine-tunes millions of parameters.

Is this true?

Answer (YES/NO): NO